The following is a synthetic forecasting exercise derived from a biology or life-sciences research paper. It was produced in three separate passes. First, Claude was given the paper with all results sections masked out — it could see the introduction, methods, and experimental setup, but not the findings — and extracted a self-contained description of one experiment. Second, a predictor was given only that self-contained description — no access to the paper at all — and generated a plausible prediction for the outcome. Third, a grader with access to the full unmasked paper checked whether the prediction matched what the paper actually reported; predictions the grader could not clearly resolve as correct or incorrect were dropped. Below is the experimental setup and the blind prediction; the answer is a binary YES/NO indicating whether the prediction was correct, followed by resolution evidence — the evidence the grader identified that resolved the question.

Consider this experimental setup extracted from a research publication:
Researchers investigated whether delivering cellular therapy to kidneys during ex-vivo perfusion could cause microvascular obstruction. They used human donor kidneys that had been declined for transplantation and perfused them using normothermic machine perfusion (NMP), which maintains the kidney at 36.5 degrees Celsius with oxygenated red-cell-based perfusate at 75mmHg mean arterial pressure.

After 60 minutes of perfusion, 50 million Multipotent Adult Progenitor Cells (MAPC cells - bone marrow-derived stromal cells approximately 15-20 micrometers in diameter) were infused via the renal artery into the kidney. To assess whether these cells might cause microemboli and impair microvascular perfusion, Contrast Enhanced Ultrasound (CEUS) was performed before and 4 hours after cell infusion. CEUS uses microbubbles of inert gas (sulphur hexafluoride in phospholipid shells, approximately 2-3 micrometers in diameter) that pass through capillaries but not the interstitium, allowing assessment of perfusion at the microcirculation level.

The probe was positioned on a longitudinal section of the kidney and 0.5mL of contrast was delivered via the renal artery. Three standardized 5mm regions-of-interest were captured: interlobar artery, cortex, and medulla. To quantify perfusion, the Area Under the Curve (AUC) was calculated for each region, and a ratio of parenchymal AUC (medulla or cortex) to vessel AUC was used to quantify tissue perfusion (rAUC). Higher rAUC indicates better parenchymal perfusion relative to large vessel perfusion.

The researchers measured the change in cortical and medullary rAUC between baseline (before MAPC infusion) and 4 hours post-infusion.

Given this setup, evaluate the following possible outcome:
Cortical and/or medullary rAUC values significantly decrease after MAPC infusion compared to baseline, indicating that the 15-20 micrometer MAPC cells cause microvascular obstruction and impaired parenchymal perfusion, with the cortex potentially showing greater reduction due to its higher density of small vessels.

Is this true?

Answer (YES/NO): NO